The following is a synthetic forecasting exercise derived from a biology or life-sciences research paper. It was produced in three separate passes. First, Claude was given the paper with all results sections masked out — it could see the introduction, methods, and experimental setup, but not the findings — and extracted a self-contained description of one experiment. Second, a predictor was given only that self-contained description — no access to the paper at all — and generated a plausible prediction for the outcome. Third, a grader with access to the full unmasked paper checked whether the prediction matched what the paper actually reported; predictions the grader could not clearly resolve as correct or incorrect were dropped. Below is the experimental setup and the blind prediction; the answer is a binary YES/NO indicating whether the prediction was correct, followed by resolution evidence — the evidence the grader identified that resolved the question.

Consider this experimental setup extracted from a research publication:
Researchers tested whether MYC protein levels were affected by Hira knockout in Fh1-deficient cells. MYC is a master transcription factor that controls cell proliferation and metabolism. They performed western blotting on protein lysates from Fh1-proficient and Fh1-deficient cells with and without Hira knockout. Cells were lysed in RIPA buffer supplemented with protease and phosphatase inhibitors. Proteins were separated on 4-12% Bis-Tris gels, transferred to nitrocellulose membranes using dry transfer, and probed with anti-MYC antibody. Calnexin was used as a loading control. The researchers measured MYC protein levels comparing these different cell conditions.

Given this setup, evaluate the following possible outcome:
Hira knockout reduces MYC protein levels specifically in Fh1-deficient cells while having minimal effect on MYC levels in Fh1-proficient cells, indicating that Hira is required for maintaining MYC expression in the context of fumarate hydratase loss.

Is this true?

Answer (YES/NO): NO